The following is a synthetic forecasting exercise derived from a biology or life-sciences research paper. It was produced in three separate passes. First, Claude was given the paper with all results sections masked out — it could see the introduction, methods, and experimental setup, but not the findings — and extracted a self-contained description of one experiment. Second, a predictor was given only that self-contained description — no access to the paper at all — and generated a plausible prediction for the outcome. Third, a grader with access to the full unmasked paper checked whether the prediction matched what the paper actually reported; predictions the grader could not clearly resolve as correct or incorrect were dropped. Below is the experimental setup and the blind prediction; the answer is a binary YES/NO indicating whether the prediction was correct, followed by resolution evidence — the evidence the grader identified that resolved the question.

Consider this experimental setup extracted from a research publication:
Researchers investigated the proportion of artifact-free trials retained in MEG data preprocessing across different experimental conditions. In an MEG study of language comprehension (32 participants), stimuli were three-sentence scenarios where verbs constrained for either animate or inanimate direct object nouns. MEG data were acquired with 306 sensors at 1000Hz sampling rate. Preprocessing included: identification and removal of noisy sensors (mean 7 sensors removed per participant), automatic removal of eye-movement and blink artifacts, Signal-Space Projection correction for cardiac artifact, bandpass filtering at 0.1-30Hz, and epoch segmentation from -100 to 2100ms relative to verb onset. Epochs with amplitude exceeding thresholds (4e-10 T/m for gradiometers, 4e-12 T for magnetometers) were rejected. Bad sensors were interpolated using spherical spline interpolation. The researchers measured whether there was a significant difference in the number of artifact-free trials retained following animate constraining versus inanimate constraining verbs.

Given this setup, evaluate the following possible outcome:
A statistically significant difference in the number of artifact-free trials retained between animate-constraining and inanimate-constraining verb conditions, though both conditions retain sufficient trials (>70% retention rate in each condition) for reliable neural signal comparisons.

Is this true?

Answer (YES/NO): NO